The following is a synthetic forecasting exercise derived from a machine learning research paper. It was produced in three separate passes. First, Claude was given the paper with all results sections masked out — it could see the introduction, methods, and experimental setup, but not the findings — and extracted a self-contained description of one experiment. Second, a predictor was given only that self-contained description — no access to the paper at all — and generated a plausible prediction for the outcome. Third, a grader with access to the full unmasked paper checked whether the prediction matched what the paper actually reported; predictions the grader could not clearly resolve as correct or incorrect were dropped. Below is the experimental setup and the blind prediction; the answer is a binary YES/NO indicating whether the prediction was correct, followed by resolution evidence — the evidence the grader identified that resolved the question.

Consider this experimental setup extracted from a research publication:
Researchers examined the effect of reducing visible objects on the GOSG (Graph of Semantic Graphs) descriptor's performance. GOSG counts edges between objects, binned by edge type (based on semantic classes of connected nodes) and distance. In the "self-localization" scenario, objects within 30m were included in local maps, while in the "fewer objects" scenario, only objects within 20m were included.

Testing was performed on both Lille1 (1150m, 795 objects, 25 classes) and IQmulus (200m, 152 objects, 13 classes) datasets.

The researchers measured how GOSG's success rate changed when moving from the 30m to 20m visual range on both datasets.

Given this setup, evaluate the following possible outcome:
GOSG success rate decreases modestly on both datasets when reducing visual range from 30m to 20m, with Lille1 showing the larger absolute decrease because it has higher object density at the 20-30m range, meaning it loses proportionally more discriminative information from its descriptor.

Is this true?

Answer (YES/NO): NO